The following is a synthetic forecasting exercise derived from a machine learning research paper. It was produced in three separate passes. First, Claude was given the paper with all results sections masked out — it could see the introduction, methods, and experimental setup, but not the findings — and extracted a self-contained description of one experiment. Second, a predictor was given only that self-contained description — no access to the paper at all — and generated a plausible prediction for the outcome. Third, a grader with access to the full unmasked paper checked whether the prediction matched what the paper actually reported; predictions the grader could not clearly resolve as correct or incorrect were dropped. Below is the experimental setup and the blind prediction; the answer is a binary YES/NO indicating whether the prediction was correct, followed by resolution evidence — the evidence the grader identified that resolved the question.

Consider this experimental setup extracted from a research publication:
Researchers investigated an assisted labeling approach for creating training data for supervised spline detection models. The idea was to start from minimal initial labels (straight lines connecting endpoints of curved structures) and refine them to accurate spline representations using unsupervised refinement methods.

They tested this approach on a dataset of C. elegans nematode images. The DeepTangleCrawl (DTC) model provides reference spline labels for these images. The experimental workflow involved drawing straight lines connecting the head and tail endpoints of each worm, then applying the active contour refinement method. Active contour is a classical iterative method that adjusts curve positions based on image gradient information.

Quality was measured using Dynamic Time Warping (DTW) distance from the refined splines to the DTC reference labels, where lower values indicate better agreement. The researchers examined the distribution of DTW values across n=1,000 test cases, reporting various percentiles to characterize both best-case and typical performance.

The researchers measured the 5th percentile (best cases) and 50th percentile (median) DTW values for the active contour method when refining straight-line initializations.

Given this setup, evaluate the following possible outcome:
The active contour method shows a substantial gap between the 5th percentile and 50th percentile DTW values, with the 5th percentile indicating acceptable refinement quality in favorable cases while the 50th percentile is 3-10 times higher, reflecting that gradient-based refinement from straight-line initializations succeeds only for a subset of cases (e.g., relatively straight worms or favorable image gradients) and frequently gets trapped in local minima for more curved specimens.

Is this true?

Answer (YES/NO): NO